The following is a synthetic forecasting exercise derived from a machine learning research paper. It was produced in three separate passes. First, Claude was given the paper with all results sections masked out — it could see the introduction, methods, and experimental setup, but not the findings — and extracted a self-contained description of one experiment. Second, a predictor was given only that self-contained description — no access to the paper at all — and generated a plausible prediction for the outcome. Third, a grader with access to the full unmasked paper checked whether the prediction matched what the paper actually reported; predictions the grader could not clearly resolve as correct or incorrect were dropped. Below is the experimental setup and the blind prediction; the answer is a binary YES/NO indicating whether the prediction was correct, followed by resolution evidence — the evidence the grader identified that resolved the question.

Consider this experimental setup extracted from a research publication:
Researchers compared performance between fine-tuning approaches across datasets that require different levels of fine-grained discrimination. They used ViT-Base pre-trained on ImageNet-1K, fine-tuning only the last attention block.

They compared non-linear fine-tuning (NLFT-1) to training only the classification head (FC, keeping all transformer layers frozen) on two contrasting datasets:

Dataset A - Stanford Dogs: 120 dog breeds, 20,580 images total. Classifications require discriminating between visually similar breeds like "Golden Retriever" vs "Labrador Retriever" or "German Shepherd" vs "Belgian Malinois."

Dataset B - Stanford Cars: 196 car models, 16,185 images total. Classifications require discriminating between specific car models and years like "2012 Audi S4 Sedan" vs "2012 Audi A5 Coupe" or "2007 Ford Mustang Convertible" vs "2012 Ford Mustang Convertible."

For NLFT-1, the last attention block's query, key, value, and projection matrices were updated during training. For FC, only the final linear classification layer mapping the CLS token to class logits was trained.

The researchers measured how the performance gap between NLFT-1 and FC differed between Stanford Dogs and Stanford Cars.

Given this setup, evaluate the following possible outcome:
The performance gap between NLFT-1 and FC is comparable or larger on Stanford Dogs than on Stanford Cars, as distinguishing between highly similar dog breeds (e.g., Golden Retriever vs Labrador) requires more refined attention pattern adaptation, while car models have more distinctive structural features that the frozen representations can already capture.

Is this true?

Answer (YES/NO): NO